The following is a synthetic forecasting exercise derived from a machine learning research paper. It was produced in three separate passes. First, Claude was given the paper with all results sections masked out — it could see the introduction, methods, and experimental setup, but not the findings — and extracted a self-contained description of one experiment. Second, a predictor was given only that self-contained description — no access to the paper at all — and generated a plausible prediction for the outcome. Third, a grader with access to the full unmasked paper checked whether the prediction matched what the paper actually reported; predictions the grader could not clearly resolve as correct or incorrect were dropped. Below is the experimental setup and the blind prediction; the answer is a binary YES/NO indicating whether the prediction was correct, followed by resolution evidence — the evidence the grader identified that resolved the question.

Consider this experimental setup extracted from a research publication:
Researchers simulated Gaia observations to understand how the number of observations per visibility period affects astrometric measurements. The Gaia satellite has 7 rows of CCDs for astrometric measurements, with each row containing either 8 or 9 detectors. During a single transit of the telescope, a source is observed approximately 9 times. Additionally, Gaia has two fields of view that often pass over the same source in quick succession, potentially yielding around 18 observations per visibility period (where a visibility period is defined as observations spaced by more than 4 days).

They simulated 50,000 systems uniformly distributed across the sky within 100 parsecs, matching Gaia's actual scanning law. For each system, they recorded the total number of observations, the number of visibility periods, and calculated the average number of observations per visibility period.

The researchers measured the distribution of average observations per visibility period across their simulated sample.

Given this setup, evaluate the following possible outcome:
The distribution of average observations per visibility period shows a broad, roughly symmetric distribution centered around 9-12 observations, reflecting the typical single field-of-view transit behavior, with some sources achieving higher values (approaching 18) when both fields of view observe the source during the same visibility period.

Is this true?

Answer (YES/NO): NO